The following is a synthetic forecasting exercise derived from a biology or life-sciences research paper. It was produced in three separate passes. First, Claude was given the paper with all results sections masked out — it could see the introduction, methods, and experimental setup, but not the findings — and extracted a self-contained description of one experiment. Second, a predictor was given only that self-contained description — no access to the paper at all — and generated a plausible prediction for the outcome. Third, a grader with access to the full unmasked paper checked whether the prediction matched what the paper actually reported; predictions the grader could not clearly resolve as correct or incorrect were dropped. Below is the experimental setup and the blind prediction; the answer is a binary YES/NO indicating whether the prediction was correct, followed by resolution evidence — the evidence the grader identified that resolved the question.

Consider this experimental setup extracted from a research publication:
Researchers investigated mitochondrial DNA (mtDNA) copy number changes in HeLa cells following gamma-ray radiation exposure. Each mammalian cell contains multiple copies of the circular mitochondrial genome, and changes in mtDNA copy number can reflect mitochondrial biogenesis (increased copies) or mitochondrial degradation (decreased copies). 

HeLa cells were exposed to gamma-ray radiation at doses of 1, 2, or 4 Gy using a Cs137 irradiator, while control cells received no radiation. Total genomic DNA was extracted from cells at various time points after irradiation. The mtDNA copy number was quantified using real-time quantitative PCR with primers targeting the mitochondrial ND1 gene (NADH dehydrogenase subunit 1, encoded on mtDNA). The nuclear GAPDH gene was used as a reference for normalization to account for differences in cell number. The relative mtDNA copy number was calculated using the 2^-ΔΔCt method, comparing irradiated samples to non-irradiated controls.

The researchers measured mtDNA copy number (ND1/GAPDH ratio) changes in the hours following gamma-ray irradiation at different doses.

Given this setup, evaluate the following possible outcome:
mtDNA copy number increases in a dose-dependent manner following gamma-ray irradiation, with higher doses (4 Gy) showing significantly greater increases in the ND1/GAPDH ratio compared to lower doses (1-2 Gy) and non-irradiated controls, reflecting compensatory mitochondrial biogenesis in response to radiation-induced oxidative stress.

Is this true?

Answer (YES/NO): YES